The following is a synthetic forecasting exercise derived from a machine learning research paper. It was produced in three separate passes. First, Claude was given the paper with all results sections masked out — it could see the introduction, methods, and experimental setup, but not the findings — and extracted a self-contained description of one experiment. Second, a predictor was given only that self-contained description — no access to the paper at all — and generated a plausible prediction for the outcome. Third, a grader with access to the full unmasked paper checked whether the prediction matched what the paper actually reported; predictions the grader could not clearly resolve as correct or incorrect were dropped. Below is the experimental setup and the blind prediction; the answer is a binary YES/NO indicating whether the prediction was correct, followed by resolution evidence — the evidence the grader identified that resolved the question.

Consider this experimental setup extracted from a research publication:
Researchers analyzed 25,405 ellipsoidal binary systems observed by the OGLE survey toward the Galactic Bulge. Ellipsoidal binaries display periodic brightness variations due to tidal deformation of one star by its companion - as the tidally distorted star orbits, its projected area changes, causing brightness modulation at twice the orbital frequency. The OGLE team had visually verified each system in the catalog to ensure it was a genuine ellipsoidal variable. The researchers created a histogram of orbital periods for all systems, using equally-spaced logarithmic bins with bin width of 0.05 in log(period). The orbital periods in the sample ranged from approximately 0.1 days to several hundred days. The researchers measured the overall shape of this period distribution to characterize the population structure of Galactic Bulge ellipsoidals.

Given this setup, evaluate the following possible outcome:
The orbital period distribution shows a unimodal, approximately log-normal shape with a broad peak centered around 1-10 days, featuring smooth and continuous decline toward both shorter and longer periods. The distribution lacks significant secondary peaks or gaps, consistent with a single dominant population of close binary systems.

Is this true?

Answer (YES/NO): NO